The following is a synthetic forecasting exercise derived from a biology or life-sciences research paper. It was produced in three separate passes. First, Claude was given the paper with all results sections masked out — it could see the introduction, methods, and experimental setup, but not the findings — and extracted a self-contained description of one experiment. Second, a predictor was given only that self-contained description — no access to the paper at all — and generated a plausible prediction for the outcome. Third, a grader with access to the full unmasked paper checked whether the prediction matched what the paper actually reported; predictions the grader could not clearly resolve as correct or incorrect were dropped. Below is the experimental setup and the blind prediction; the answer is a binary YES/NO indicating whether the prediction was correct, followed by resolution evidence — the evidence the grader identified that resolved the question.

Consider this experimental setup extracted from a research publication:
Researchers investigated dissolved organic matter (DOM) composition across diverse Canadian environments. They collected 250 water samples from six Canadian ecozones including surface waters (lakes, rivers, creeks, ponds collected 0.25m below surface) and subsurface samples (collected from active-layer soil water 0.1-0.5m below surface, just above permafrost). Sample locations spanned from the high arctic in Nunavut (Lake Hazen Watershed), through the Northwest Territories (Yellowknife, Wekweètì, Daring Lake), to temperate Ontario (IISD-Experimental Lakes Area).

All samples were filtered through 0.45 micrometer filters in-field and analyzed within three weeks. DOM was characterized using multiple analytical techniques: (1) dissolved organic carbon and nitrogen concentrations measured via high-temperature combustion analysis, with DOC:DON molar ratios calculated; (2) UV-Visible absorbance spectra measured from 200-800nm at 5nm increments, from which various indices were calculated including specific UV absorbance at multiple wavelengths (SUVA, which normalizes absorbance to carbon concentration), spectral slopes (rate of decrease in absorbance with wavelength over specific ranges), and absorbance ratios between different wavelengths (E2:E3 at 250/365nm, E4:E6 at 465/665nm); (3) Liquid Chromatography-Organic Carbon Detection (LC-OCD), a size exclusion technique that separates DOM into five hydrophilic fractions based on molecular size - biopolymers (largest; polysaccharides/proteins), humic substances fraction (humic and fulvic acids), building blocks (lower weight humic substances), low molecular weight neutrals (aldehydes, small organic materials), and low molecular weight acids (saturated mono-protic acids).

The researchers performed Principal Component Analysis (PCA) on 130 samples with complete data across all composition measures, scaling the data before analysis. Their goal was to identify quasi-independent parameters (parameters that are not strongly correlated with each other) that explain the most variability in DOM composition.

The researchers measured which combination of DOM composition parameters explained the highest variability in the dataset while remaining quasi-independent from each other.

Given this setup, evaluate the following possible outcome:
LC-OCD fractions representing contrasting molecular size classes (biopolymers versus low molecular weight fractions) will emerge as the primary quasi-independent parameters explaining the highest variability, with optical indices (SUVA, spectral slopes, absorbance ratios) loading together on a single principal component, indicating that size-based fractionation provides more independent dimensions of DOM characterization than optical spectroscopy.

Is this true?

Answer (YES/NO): NO